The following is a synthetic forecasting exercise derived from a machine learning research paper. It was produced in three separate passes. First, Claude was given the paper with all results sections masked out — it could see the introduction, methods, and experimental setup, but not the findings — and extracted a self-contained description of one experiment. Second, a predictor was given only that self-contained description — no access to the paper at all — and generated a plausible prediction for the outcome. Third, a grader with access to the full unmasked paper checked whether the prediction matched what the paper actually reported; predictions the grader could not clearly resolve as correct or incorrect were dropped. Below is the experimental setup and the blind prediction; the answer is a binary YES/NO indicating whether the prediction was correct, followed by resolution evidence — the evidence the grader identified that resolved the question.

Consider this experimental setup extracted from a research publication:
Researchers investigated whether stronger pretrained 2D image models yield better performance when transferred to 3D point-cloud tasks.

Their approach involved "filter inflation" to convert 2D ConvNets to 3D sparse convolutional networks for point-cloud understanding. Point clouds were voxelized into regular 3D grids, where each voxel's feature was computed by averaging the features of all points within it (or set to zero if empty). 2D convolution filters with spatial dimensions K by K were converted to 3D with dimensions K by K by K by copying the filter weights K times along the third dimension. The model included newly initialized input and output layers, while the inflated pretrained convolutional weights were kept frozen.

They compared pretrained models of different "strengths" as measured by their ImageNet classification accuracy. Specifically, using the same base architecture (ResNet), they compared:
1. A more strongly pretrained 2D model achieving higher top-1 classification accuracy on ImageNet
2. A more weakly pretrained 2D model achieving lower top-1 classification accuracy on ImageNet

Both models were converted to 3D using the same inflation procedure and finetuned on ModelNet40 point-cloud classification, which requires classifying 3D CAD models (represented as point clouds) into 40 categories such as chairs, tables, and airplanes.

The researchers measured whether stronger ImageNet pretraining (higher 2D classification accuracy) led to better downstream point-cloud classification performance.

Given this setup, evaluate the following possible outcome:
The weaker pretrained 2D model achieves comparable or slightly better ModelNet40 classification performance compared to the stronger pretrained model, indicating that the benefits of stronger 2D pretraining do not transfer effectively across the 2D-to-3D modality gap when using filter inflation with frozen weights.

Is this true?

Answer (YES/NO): NO